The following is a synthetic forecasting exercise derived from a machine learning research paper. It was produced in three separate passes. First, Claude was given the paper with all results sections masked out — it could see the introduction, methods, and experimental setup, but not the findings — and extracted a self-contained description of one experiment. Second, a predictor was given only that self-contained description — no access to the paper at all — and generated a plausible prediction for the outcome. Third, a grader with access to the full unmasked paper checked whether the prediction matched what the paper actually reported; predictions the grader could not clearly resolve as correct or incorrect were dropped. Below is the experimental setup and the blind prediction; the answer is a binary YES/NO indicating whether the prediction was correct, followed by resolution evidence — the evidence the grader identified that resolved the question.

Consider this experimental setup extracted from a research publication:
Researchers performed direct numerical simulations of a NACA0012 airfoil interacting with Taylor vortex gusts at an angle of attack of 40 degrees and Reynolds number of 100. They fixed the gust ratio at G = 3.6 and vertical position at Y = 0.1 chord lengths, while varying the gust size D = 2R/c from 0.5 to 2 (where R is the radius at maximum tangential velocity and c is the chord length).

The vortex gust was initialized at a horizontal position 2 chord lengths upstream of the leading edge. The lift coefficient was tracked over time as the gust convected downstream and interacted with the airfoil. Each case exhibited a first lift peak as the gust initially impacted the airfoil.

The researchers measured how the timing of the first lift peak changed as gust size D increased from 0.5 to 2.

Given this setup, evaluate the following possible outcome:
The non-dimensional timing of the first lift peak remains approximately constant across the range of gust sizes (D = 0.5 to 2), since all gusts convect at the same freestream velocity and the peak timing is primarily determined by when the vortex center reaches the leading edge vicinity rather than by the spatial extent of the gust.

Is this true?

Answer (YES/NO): NO